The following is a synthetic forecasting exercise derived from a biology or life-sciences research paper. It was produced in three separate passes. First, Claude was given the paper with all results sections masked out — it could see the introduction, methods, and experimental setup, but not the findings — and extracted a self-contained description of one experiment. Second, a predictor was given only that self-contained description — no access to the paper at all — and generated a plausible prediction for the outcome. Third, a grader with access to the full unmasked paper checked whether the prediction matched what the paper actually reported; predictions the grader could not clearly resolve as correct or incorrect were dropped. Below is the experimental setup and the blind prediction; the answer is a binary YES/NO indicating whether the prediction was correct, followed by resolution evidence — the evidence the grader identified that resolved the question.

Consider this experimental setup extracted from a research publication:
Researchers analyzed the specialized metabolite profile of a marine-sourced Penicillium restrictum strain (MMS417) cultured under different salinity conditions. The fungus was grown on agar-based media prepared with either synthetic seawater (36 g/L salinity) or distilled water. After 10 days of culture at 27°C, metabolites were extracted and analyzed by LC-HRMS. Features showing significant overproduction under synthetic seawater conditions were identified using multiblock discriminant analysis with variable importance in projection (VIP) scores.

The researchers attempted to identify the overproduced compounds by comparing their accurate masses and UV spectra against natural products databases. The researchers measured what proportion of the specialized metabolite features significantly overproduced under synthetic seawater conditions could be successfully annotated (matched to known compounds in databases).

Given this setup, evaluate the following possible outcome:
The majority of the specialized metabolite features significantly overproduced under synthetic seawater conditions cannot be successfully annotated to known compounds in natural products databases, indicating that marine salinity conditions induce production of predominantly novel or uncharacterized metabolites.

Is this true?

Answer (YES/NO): YES